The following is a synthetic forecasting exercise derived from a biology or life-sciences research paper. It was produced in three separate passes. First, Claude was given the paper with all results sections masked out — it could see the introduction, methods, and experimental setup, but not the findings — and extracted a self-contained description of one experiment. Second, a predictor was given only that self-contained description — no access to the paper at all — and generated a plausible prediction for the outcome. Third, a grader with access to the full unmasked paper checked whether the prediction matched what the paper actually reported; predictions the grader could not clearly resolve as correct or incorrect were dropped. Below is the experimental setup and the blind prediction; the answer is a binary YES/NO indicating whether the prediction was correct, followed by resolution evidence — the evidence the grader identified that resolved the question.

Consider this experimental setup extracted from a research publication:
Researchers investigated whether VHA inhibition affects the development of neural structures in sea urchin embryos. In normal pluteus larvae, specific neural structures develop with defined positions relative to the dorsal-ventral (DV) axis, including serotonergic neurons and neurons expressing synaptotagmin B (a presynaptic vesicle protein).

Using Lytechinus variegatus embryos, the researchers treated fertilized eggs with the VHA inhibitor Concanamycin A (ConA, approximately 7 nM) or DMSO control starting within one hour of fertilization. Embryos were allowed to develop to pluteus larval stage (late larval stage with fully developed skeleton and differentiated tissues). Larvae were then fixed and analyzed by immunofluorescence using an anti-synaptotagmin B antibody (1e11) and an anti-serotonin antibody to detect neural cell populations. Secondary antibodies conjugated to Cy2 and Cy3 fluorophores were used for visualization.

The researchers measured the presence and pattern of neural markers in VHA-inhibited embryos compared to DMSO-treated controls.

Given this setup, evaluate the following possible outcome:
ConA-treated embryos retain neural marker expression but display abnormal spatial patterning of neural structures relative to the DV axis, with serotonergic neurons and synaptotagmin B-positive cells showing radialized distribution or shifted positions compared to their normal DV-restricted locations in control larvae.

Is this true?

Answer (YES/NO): NO